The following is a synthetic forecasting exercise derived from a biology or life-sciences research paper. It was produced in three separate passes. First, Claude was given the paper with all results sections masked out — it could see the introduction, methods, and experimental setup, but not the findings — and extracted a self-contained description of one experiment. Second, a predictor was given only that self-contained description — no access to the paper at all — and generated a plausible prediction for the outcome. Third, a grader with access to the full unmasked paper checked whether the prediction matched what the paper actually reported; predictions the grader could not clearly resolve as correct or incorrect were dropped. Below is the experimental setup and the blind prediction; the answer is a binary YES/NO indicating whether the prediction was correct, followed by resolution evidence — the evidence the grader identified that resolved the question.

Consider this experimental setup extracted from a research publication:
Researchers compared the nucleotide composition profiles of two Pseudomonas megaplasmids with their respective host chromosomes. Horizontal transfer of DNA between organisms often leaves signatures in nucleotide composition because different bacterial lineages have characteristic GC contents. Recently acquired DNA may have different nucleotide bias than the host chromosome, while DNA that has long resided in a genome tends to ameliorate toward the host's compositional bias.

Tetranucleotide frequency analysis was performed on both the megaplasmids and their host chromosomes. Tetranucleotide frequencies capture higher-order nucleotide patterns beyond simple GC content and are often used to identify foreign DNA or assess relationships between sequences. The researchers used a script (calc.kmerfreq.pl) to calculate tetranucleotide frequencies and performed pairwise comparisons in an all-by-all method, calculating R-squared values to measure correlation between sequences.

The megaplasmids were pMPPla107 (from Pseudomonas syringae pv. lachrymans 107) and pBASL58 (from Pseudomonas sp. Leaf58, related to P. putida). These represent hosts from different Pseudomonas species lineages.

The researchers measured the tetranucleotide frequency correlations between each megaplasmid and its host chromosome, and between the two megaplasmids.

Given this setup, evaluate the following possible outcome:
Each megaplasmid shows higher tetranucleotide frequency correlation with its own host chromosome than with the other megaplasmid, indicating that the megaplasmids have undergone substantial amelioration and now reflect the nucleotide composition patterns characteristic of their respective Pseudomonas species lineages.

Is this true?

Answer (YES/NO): NO